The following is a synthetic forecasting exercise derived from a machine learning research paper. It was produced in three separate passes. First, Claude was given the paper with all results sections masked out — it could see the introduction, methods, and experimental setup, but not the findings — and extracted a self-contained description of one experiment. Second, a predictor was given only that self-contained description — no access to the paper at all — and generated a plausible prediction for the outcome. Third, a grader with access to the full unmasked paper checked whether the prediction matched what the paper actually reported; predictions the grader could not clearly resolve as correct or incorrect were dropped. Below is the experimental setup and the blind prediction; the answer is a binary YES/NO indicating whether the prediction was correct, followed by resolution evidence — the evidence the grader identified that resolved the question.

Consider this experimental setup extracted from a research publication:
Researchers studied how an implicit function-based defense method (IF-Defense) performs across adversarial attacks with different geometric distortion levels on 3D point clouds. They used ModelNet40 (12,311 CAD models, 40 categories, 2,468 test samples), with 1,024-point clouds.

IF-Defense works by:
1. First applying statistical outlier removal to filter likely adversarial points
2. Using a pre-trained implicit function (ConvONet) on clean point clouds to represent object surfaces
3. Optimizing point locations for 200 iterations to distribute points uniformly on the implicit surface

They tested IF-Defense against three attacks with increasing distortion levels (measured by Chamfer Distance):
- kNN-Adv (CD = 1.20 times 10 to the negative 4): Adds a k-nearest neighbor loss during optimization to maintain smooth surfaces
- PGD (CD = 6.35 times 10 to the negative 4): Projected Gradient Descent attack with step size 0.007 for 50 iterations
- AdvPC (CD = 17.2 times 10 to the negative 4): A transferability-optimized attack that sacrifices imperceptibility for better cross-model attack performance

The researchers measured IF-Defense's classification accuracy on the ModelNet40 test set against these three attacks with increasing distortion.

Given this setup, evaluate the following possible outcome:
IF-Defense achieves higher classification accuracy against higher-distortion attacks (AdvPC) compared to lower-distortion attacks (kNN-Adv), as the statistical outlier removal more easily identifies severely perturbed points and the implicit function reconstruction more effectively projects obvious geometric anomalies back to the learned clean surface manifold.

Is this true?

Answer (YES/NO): NO